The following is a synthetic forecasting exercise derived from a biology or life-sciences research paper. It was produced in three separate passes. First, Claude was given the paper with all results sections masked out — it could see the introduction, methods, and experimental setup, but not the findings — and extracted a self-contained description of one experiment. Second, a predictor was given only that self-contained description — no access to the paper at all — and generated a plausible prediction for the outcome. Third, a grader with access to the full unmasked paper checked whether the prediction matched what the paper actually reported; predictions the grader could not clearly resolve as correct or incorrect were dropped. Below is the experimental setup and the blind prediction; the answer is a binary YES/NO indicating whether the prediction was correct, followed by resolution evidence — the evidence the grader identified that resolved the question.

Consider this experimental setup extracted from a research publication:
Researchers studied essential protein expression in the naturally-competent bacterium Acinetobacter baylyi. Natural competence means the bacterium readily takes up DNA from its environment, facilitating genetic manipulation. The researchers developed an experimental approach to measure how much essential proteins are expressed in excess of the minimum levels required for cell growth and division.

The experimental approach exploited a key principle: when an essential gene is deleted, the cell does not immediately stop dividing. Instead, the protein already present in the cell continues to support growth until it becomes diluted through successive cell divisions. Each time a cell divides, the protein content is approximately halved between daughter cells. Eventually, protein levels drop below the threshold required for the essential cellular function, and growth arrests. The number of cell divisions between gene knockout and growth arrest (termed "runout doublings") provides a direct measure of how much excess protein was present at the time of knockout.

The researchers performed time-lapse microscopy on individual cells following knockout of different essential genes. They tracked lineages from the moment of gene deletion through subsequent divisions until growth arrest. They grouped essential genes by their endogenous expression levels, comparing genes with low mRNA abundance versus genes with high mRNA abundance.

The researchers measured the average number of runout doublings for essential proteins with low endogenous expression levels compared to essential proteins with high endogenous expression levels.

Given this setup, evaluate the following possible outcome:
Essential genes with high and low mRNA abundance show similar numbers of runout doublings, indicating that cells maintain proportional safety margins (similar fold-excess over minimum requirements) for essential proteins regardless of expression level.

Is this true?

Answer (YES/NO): NO